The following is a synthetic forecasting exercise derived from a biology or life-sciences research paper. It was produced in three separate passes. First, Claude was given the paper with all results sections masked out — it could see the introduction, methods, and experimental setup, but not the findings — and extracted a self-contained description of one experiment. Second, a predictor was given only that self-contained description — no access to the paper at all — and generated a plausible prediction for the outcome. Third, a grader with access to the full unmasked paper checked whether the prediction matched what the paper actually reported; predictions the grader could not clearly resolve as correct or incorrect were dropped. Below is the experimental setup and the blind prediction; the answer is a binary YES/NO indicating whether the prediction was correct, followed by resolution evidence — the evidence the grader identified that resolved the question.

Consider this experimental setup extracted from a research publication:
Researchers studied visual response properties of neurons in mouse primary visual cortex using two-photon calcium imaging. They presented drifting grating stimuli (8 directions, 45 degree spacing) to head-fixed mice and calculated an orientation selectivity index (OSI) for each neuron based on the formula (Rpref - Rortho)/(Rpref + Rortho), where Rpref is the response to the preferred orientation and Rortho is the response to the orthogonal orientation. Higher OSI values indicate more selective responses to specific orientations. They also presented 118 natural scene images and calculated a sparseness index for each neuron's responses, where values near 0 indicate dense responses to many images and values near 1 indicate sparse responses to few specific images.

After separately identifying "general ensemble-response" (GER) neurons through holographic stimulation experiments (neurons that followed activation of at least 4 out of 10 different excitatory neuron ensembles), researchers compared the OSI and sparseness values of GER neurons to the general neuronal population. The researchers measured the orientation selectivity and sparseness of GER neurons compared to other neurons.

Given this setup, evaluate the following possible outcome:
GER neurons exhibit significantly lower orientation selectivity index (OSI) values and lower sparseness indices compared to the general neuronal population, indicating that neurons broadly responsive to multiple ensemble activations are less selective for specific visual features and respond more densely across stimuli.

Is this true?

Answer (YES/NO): YES